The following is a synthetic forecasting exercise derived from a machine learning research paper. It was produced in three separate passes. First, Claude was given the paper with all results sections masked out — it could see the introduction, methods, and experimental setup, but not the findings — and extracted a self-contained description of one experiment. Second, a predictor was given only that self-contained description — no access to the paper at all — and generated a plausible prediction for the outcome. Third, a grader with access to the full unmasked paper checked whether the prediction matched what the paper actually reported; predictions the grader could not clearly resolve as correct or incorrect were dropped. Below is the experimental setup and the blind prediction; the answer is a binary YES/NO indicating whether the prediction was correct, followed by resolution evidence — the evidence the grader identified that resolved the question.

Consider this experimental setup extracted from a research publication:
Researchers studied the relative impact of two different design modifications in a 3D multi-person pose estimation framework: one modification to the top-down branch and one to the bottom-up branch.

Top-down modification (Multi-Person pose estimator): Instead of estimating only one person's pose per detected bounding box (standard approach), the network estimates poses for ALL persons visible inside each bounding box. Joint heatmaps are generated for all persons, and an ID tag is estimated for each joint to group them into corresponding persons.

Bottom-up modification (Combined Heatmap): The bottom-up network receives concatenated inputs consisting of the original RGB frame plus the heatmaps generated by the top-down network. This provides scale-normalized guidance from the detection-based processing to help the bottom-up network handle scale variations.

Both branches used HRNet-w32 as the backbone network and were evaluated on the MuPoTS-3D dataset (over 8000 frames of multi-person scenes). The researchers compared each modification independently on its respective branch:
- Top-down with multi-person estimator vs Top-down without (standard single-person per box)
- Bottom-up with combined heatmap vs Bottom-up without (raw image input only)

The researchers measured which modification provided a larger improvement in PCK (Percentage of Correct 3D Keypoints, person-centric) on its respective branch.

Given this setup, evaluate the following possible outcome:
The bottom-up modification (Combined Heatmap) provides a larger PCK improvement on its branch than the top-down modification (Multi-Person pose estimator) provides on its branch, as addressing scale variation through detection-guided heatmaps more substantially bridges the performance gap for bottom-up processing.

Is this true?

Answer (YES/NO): NO